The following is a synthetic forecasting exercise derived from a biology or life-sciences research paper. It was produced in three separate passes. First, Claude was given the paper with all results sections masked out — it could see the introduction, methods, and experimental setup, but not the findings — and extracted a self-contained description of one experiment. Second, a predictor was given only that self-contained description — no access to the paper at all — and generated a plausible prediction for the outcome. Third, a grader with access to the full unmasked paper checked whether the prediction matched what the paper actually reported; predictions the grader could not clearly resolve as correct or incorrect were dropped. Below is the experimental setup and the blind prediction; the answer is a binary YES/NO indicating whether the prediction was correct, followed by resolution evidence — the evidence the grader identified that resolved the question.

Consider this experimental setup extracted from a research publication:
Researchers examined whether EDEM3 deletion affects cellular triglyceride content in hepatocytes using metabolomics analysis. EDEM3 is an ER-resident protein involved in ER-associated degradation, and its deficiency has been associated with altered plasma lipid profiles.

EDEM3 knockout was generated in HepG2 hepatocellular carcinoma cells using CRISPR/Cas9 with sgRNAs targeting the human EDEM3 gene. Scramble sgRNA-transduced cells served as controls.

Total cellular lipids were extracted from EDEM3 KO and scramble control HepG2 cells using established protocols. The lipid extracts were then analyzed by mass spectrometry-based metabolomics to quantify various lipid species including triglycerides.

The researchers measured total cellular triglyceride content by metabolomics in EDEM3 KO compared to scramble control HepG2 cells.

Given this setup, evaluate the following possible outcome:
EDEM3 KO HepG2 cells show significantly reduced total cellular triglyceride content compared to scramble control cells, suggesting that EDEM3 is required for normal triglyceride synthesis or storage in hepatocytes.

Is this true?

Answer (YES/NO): NO